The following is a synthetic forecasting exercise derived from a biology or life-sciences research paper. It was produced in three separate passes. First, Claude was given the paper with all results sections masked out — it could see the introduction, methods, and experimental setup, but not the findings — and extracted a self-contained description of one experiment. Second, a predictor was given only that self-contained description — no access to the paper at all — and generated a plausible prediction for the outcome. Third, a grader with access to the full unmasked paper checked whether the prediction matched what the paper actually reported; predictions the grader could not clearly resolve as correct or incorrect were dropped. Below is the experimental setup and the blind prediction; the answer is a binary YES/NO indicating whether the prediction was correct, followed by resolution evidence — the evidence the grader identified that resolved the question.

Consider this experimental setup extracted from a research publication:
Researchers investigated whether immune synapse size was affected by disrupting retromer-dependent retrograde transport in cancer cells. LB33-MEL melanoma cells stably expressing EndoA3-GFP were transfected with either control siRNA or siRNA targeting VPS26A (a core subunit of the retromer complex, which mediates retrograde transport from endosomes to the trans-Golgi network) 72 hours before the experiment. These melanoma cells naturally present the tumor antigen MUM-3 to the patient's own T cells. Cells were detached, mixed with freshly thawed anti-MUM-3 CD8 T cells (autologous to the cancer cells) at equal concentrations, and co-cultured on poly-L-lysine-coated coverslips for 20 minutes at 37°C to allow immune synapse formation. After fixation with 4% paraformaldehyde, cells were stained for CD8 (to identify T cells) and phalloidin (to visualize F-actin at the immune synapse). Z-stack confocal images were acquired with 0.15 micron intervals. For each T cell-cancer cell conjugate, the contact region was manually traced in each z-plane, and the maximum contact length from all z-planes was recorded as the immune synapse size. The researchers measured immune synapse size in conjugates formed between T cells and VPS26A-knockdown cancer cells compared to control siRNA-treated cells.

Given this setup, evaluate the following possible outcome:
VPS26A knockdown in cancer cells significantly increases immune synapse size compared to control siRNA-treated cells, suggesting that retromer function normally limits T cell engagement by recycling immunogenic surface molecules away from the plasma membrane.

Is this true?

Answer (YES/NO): NO